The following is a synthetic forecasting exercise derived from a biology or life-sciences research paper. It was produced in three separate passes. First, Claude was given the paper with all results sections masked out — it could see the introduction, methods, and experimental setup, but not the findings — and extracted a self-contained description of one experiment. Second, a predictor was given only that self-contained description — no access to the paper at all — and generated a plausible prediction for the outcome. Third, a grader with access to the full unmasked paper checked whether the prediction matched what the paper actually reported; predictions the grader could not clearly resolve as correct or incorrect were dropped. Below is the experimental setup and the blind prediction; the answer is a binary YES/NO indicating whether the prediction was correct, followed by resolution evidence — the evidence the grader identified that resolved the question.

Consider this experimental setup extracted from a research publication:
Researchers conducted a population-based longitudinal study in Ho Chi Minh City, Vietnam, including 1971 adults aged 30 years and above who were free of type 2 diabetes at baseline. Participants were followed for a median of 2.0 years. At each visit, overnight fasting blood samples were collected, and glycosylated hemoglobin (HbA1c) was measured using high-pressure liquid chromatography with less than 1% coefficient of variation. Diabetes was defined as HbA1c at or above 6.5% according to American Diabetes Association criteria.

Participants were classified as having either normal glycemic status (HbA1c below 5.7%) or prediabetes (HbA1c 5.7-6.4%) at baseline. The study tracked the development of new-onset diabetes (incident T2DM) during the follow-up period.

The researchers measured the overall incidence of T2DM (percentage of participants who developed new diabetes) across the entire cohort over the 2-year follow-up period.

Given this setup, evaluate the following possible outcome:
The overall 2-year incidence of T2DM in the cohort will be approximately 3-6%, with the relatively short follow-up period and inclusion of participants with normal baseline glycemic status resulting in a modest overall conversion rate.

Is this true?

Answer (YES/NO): YES